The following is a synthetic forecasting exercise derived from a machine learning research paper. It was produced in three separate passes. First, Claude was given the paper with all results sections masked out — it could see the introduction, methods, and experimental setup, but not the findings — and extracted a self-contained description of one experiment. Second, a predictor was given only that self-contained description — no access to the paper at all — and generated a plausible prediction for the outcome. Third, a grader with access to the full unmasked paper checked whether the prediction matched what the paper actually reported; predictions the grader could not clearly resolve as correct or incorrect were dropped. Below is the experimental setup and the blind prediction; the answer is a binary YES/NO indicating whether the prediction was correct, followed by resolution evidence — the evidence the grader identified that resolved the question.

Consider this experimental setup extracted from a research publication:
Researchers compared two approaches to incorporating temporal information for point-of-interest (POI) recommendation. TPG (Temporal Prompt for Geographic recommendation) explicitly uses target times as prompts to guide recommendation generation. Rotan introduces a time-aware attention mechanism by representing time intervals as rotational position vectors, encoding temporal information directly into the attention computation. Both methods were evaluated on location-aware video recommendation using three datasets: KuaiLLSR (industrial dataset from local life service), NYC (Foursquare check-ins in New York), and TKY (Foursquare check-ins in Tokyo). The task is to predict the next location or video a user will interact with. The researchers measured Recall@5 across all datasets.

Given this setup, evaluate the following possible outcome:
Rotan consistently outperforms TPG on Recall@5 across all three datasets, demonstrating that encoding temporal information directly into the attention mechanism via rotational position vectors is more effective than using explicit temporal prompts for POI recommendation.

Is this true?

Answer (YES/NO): YES